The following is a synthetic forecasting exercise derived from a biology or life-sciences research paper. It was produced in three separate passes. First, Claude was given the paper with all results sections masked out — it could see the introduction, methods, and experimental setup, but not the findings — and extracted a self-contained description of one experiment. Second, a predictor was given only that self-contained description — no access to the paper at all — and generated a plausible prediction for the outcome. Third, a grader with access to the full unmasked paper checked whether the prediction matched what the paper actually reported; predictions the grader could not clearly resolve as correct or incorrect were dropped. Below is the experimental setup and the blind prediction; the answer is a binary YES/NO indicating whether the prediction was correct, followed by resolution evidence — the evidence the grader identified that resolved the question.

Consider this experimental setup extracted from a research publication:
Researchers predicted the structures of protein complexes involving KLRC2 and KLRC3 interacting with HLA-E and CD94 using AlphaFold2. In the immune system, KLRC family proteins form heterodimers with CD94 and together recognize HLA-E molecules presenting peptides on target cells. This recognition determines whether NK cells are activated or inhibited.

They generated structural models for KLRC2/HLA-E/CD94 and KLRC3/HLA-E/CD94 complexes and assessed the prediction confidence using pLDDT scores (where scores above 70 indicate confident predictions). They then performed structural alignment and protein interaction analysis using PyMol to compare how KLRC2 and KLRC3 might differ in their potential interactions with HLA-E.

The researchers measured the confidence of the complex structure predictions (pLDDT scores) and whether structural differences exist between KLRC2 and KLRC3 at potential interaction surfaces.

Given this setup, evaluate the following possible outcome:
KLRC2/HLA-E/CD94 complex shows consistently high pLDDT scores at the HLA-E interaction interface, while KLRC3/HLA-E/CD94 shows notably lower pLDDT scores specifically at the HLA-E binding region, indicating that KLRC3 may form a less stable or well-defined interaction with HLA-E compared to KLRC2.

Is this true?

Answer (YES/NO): NO